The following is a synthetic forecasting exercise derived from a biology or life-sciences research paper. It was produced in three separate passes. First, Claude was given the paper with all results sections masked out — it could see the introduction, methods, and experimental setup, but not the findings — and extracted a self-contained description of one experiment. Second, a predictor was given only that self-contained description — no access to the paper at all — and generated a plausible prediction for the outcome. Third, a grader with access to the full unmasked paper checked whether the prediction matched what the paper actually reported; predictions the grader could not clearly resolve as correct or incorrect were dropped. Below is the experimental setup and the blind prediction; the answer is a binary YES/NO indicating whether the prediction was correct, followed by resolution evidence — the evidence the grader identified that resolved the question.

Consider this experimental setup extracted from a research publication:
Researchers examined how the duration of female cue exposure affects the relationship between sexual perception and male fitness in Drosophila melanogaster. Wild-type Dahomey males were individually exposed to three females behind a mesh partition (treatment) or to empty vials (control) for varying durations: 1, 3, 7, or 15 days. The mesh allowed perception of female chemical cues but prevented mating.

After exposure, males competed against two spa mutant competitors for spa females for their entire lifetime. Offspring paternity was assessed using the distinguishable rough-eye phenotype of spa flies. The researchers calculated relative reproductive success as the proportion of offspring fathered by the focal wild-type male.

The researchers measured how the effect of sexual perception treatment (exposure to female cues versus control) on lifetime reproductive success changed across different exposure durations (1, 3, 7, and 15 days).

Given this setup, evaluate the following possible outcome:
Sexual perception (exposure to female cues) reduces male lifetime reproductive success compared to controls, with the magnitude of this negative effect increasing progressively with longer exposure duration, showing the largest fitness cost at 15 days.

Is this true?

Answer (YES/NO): NO